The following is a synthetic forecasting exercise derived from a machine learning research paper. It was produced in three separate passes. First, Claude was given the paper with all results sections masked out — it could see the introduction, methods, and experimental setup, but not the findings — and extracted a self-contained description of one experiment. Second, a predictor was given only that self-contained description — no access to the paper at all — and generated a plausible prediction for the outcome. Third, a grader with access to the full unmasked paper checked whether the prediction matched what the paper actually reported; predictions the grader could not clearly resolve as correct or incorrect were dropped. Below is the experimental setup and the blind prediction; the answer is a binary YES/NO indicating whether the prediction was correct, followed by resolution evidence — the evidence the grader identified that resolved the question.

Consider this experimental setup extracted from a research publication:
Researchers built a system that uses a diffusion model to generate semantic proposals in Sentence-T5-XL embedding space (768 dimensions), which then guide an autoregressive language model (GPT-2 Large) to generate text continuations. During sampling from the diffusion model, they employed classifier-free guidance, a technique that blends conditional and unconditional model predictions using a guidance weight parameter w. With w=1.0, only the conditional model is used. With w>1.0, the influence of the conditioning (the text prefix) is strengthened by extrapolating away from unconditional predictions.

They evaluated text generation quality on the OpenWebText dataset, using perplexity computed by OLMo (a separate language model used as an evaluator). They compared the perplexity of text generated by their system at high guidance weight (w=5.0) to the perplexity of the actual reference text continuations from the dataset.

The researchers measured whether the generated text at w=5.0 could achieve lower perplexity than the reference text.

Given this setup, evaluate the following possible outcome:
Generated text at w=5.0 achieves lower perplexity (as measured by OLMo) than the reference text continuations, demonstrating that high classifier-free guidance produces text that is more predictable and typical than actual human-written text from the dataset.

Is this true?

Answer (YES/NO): YES